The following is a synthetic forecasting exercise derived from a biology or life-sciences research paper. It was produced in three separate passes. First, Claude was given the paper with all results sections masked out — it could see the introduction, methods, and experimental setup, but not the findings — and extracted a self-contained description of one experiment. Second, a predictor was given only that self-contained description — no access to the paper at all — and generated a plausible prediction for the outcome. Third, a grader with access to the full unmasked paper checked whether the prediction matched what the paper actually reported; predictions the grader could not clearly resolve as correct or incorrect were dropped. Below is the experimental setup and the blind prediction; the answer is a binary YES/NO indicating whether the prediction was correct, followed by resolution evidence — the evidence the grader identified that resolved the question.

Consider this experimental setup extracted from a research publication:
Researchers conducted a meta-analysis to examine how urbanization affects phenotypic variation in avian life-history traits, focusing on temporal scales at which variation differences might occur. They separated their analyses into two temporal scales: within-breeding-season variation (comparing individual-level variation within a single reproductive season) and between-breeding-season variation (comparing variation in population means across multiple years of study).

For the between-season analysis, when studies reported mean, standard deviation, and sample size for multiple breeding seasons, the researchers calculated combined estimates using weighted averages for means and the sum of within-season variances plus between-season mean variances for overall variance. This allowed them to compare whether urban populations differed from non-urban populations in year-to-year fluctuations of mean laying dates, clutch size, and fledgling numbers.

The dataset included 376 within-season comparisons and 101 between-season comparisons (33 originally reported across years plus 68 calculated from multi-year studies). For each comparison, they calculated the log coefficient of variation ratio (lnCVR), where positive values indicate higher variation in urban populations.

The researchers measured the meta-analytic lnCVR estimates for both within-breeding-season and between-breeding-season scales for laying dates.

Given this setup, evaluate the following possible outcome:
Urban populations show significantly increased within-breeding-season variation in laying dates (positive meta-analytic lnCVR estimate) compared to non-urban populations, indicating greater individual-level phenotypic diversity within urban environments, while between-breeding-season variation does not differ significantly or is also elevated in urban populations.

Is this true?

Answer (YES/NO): YES